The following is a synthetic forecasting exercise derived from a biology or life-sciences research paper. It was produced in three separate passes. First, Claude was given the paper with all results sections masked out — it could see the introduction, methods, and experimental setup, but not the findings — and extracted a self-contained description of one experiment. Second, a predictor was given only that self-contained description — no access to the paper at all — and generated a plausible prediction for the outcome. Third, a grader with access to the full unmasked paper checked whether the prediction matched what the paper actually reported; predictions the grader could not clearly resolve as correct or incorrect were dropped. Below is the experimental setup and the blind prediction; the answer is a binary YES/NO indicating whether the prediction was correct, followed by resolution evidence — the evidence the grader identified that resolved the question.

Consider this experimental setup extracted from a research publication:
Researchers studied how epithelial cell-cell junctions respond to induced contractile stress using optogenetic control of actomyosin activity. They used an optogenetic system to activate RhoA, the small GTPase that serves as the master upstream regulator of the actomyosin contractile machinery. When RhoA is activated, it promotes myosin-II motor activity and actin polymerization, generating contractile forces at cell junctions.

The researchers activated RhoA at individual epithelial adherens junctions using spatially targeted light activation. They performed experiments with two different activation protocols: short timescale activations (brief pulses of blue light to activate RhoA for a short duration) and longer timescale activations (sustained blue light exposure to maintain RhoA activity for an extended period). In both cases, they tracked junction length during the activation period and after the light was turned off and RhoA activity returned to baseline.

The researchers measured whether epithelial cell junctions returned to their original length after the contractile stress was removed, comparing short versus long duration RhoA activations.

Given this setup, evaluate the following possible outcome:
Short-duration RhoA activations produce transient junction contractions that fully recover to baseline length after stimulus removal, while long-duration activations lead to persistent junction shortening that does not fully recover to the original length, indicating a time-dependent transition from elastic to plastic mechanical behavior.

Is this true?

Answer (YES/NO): YES